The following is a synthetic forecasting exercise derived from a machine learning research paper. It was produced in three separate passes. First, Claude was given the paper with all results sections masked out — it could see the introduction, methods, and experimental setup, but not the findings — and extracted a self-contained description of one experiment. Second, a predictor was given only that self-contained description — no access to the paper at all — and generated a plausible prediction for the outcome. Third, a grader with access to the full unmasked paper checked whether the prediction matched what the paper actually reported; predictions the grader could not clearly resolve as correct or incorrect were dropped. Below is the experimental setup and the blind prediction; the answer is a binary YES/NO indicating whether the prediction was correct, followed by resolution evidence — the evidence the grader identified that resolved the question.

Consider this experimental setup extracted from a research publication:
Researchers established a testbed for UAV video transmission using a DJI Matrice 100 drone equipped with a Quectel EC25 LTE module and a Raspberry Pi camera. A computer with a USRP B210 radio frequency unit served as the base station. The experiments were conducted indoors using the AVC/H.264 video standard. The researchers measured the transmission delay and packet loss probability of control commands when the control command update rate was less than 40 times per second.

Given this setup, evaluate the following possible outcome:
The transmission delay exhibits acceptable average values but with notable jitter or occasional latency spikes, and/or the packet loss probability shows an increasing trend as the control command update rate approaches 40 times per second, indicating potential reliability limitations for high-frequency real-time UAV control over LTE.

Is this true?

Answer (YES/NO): NO